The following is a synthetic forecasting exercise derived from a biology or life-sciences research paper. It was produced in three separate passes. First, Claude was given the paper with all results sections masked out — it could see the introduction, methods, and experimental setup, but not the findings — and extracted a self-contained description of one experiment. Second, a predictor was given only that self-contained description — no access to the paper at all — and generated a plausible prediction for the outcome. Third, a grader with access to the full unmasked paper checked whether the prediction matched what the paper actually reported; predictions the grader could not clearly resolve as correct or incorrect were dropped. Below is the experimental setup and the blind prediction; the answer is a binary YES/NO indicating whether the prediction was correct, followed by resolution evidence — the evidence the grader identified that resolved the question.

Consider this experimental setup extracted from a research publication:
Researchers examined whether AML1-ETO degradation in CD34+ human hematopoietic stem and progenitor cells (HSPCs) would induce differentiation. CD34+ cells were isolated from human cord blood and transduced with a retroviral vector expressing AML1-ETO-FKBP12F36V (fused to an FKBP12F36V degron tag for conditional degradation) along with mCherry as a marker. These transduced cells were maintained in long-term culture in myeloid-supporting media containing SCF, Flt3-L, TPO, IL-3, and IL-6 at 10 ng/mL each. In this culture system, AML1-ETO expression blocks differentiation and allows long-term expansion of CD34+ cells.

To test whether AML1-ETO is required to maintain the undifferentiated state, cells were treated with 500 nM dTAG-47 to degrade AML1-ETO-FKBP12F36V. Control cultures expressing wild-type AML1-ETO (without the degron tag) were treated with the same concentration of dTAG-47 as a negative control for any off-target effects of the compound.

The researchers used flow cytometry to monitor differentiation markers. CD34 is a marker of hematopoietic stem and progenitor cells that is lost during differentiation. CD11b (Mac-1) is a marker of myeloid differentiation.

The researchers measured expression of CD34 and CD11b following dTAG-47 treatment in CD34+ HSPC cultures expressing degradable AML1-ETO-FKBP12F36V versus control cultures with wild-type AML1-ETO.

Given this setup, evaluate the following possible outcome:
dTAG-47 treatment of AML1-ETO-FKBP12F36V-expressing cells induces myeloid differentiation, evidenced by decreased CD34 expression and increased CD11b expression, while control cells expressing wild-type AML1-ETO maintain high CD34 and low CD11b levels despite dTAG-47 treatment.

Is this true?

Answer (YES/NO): YES